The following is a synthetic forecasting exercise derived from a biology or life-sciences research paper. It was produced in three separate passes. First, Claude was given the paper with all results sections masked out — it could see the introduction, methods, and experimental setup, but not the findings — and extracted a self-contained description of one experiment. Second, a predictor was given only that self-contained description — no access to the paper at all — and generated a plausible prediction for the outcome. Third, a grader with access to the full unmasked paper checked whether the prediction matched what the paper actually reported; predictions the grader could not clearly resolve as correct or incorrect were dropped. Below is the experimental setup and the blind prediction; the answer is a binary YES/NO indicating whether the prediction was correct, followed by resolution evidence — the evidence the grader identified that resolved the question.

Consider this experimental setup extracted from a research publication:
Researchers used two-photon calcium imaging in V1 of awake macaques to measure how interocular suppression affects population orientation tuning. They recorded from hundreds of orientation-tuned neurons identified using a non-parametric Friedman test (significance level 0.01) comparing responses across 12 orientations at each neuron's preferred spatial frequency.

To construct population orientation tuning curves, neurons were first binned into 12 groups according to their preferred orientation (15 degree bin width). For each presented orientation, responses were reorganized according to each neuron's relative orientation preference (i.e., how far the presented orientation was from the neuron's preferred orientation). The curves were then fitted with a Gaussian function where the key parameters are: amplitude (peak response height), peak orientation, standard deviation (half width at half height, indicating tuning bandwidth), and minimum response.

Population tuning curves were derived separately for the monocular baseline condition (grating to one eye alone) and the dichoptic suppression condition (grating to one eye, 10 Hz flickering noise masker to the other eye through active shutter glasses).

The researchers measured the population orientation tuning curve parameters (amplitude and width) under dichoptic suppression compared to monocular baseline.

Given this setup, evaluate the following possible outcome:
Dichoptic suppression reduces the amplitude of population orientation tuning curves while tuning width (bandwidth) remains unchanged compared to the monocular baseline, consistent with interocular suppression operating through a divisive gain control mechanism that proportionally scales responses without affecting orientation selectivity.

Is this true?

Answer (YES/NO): NO